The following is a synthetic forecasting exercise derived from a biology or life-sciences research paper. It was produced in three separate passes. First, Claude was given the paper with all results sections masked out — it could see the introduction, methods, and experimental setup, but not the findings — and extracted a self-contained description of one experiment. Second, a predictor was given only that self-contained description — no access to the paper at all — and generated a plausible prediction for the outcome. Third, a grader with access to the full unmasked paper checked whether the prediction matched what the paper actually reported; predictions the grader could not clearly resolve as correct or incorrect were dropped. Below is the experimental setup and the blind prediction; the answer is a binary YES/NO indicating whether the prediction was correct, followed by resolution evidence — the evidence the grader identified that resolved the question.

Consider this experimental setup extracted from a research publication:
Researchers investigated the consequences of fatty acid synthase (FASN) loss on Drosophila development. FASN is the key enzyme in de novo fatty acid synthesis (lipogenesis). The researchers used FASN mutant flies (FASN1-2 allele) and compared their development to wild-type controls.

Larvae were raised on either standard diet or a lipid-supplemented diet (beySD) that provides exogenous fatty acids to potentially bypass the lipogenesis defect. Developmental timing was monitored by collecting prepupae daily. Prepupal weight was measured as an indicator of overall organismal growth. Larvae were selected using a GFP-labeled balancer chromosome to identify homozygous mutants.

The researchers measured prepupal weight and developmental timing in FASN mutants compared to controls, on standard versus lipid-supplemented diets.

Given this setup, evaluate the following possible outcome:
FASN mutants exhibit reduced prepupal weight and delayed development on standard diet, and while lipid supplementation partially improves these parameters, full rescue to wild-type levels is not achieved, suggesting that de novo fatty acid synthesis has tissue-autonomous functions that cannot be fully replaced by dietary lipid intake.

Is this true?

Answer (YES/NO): NO